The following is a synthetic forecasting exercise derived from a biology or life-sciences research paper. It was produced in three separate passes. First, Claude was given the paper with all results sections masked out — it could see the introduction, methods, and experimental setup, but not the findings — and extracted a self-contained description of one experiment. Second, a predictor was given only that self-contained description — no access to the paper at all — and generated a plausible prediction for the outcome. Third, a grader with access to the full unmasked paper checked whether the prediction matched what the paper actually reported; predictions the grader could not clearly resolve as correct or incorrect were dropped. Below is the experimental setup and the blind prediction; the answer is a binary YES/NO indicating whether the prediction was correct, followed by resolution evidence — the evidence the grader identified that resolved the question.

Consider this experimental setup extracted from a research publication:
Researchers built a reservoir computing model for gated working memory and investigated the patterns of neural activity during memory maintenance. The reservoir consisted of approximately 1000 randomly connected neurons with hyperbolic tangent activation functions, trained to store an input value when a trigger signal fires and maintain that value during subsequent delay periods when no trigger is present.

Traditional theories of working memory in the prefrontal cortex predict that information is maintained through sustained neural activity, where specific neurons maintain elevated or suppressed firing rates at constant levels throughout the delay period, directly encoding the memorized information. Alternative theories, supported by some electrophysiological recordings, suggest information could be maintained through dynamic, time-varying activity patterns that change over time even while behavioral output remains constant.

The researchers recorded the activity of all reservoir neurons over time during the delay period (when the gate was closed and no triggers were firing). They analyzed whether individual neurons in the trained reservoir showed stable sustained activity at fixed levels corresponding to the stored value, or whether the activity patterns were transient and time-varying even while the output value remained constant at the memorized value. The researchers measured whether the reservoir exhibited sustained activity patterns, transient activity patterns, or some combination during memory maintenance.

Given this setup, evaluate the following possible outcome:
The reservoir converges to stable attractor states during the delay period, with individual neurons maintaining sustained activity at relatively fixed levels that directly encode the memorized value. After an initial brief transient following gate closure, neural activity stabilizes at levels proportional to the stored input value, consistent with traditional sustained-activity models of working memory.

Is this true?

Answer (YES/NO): NO